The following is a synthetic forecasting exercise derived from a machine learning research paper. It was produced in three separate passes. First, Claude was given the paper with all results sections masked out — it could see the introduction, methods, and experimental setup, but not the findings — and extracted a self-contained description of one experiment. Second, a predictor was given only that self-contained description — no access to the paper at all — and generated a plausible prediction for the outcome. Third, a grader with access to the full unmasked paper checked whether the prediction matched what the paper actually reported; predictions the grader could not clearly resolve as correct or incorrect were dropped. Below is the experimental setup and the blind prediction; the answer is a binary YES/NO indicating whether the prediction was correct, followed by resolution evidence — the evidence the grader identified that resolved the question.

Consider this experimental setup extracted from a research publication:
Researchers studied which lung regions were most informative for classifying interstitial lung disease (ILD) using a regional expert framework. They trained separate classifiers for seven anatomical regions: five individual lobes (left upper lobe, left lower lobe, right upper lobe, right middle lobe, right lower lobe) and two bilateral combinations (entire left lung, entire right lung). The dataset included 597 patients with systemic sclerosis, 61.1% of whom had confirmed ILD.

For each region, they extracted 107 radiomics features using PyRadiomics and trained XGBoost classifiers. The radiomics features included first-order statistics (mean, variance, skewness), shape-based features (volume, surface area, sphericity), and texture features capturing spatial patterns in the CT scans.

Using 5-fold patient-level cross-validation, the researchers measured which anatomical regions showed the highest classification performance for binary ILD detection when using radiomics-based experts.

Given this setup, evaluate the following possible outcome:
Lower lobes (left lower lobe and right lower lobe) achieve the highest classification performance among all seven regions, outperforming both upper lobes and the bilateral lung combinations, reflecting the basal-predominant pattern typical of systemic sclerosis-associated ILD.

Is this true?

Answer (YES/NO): YES